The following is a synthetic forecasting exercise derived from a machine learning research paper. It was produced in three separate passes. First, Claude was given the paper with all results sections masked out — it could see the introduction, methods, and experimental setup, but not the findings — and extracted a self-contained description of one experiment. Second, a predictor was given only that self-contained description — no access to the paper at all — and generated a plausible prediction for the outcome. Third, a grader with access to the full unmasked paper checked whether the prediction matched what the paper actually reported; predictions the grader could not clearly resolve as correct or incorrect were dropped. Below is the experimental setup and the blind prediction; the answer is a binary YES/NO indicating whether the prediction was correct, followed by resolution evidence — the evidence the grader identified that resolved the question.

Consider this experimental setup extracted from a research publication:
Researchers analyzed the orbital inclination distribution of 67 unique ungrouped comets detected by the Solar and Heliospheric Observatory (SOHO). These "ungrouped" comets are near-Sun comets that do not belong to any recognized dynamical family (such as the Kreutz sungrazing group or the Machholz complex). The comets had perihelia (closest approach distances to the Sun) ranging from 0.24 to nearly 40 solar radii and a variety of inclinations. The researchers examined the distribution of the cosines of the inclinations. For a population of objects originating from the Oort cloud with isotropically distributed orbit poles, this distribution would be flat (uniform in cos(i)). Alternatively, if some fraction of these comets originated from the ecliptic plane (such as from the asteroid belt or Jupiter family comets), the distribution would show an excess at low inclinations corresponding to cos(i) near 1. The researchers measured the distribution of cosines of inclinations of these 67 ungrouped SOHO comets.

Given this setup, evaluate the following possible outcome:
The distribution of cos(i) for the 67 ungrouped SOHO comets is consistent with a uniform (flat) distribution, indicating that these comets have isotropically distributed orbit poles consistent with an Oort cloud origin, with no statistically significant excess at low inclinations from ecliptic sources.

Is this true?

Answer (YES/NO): NO